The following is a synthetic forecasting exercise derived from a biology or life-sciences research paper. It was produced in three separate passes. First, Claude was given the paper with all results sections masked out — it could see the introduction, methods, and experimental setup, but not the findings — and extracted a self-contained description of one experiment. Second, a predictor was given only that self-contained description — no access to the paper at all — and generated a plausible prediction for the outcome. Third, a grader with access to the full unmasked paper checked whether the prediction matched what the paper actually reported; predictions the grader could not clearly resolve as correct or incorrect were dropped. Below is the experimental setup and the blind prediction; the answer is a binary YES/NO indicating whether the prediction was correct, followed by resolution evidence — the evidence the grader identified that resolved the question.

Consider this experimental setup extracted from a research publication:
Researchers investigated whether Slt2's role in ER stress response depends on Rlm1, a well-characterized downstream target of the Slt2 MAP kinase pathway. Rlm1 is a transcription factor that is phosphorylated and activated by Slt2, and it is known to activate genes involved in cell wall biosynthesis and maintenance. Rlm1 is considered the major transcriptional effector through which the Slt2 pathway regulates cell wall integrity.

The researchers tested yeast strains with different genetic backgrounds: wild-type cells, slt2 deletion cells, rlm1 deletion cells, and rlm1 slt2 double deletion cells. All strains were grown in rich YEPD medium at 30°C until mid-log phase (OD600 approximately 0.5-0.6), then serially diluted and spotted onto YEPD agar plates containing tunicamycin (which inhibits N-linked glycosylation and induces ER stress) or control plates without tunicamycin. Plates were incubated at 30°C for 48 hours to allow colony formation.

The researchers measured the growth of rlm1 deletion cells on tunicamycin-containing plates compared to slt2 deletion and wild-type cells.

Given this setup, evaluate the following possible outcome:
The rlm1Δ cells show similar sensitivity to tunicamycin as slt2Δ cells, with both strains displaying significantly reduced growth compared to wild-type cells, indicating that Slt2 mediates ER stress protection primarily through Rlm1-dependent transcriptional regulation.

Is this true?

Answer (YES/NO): NO